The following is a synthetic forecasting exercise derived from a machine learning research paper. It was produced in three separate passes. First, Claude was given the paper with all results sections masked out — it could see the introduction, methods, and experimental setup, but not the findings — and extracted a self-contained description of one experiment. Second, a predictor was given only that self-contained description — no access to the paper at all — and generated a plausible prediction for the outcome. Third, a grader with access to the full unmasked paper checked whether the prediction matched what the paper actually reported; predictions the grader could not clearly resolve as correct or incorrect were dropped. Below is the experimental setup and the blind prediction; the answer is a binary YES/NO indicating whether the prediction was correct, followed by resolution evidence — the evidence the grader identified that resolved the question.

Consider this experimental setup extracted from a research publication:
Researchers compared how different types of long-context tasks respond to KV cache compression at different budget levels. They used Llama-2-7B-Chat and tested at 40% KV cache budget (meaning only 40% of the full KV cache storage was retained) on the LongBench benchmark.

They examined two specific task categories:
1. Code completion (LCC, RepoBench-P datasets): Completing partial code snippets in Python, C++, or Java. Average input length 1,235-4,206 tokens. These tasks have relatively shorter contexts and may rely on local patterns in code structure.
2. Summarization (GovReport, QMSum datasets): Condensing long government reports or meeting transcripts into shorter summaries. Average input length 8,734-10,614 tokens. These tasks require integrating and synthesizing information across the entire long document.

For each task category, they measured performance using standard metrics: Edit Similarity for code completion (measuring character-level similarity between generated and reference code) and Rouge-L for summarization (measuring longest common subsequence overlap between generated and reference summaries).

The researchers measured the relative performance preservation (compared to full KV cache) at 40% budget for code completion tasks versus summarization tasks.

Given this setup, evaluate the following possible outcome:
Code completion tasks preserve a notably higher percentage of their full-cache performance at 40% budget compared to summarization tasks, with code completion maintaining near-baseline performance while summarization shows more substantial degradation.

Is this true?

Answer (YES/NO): YES